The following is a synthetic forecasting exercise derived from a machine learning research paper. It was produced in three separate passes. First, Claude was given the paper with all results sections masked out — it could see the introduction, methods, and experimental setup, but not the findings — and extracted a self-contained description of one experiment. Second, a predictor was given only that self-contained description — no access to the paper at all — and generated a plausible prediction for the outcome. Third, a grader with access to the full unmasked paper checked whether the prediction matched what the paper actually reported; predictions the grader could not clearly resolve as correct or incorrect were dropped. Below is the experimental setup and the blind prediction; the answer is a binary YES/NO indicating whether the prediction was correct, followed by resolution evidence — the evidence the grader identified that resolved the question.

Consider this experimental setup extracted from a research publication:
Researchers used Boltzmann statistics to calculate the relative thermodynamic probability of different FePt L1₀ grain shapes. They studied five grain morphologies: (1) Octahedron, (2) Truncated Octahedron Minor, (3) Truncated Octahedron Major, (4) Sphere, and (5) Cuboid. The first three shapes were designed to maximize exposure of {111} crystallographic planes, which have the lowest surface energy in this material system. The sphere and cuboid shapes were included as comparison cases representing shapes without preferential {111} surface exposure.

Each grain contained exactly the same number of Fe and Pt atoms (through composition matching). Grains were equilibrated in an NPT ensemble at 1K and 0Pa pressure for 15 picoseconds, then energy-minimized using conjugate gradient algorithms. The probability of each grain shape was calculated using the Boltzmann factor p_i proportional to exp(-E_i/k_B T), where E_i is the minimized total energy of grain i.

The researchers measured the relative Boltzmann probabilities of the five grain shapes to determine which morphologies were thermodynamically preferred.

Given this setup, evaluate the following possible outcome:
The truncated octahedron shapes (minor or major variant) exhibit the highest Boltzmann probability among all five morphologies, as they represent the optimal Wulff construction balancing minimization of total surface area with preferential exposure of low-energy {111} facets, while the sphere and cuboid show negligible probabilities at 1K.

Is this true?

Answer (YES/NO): NO